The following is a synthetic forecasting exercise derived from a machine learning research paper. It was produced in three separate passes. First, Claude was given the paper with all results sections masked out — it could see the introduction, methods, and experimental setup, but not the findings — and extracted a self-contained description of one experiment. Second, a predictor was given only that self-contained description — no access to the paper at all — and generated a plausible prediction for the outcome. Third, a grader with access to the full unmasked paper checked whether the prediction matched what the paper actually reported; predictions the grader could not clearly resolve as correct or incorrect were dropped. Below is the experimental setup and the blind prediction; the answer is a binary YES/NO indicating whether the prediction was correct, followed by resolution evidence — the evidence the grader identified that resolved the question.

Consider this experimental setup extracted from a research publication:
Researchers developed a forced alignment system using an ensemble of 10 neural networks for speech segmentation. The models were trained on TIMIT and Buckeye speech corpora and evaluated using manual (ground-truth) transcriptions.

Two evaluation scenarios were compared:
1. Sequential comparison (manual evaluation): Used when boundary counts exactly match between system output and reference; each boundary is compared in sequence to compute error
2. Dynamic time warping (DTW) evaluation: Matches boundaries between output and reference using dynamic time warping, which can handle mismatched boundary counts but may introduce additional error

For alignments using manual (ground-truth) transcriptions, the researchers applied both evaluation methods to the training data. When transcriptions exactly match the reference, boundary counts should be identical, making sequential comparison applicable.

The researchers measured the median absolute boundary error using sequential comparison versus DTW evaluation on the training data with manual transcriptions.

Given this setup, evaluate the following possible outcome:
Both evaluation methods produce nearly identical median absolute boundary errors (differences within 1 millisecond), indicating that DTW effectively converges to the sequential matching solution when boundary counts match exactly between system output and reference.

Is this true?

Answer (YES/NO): NO